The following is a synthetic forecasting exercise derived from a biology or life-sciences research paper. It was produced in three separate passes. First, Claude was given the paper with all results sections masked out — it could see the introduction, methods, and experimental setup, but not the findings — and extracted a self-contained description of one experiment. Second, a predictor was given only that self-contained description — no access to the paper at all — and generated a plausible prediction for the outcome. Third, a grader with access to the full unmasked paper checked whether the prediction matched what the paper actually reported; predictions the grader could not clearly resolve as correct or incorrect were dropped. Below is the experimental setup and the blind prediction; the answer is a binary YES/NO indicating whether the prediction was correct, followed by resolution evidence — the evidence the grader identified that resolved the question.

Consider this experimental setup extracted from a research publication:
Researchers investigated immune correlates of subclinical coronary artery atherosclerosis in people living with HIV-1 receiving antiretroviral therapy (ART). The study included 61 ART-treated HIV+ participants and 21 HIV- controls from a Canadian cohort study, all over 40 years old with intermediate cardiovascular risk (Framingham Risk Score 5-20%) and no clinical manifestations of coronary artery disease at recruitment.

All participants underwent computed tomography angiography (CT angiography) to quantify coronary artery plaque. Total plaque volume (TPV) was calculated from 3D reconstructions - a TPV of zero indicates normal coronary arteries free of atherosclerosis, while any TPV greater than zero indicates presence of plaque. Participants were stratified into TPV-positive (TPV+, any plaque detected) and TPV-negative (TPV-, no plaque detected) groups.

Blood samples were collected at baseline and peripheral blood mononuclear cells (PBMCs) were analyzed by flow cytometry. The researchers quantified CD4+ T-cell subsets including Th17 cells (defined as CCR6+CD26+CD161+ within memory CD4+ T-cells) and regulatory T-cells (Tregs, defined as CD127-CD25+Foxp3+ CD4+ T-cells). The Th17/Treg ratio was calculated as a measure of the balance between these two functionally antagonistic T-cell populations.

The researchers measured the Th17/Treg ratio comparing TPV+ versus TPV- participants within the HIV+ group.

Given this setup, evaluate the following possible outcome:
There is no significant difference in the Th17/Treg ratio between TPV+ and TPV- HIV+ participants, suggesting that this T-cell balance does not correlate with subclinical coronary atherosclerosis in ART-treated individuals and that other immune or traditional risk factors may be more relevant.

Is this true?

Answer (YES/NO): NO